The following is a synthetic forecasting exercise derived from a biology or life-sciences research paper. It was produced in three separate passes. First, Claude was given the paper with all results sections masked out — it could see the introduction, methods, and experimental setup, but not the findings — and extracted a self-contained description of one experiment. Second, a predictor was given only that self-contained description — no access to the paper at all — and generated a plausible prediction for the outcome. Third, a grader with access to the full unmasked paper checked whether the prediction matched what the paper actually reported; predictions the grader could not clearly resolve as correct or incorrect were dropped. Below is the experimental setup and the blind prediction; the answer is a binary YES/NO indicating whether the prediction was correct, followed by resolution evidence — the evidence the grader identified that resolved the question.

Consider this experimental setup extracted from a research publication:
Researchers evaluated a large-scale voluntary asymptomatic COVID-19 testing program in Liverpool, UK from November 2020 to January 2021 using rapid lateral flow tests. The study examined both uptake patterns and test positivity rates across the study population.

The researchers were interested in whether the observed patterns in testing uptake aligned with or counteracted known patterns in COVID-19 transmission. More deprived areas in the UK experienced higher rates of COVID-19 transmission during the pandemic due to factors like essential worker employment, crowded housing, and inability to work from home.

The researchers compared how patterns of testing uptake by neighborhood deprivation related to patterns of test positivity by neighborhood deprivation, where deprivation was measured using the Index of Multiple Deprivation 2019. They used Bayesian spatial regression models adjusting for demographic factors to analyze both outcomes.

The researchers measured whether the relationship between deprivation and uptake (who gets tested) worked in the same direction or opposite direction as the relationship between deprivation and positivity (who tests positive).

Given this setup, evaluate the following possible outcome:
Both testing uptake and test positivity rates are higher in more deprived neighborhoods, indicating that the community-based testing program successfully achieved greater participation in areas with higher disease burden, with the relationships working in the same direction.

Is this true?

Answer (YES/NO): NO